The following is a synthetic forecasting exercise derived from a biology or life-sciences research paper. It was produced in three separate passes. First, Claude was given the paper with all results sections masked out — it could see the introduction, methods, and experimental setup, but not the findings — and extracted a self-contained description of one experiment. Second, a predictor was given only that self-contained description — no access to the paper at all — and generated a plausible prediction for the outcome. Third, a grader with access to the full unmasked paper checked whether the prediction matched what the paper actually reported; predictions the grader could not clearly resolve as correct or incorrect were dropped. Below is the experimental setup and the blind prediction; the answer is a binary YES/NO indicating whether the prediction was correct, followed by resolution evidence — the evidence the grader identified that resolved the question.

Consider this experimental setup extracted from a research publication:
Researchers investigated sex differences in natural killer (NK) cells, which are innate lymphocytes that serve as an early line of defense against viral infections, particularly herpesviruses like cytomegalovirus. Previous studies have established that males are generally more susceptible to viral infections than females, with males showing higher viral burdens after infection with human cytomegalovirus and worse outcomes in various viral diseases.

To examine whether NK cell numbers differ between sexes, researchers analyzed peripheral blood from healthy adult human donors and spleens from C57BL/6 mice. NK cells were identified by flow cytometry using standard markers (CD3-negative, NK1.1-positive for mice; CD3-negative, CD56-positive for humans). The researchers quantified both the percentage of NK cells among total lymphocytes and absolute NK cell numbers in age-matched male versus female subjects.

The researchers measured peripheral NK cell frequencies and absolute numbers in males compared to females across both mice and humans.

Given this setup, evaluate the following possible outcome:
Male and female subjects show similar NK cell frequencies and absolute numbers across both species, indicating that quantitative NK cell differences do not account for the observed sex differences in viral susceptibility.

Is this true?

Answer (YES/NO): NO